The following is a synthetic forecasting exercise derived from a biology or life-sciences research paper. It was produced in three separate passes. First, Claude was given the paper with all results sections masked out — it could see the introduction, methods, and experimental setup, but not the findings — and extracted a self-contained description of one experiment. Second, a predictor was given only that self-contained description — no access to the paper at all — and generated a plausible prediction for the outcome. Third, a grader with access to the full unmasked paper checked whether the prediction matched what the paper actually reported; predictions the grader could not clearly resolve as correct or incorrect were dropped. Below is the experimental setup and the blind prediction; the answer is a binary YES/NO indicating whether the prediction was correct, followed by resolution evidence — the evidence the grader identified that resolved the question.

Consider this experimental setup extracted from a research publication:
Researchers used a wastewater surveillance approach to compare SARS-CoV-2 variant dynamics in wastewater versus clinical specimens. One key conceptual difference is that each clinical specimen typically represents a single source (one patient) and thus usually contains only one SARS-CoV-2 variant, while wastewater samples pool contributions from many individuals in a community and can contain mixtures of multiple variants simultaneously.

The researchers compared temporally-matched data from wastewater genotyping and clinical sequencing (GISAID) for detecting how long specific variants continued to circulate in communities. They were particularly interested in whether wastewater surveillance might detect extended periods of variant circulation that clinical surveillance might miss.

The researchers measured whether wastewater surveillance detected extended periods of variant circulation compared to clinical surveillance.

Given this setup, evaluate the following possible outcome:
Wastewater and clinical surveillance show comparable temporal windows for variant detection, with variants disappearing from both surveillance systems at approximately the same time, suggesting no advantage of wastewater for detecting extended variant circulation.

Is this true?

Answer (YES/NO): NO